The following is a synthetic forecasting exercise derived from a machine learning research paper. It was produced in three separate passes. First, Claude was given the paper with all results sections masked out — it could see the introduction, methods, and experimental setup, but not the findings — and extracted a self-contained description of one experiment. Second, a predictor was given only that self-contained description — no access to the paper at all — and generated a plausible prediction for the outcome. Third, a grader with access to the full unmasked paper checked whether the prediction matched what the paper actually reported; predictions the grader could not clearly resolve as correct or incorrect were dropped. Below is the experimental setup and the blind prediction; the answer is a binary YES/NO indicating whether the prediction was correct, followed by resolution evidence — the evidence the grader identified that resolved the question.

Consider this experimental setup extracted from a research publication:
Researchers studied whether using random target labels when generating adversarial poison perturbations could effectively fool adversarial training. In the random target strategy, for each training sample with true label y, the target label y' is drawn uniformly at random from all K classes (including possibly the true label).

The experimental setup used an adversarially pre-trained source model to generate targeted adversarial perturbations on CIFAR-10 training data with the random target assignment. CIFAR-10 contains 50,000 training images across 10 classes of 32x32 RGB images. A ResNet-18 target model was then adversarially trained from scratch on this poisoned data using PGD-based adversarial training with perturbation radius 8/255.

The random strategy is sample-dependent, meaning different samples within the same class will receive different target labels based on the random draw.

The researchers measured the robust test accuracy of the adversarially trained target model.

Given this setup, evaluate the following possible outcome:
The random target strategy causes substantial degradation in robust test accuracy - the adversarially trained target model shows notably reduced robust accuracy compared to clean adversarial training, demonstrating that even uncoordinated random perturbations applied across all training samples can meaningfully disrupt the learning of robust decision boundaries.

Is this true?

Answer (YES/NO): NO